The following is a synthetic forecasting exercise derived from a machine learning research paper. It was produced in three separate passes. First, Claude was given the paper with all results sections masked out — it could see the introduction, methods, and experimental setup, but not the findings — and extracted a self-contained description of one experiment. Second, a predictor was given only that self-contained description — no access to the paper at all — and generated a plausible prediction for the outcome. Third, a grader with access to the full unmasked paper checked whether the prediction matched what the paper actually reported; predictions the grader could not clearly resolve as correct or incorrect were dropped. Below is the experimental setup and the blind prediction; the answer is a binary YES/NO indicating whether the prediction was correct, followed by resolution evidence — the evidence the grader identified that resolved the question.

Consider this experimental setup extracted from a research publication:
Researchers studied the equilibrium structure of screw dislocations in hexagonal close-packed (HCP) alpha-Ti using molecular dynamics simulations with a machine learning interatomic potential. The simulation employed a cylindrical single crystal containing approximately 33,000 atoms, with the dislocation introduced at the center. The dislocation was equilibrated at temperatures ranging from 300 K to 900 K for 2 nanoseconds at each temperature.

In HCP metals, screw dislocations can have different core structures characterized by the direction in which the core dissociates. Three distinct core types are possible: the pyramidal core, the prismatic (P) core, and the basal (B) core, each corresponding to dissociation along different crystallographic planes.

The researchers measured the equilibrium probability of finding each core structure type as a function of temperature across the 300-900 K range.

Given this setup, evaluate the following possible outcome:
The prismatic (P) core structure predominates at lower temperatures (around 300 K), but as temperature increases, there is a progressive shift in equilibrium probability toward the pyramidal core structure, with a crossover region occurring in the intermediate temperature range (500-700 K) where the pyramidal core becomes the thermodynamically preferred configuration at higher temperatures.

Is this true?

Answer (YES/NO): NO